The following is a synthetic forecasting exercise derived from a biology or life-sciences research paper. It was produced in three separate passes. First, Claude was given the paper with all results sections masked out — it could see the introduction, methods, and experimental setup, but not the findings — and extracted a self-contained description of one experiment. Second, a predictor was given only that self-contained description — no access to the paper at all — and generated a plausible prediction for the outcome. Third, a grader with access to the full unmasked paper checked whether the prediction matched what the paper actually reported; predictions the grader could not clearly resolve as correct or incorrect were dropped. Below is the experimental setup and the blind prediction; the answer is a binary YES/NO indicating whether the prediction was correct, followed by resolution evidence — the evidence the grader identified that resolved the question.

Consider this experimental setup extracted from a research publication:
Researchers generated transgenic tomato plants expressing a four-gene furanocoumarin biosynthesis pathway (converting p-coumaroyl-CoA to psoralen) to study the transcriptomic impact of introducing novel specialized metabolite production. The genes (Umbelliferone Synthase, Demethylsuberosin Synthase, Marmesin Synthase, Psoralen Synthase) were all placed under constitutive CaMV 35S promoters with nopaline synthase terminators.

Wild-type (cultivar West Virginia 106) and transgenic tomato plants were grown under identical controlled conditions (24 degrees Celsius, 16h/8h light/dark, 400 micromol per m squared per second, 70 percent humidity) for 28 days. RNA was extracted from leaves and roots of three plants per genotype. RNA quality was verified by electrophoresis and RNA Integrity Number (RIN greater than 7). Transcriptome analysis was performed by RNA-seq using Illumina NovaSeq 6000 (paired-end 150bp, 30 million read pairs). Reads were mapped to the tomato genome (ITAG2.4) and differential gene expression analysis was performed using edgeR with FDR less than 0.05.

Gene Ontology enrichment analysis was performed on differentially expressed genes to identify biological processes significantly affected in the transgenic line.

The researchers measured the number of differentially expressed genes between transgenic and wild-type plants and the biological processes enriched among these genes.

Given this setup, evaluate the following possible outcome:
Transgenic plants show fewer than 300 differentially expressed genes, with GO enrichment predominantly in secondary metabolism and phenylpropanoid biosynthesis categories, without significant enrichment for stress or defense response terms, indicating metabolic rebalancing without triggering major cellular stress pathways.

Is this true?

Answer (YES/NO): NO